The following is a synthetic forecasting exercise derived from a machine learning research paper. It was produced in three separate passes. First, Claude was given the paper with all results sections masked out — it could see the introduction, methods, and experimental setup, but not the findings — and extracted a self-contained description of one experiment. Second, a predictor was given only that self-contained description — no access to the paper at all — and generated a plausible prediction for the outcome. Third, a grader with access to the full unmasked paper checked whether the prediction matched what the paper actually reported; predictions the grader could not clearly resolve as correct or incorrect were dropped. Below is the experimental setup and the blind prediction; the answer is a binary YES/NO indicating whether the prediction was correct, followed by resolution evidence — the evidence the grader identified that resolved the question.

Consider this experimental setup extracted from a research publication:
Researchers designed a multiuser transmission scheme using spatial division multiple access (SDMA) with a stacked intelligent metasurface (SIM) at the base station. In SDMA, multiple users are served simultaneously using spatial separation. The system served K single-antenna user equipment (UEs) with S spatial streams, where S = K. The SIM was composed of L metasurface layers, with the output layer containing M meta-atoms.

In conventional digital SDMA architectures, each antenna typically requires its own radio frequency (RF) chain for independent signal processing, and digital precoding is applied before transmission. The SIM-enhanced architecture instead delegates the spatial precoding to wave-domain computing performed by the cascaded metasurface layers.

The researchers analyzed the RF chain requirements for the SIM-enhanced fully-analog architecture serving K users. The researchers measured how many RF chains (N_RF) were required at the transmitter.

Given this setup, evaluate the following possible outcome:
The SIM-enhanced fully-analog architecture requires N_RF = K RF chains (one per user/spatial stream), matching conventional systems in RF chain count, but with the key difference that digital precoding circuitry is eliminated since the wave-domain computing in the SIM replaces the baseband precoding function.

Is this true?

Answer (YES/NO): YES